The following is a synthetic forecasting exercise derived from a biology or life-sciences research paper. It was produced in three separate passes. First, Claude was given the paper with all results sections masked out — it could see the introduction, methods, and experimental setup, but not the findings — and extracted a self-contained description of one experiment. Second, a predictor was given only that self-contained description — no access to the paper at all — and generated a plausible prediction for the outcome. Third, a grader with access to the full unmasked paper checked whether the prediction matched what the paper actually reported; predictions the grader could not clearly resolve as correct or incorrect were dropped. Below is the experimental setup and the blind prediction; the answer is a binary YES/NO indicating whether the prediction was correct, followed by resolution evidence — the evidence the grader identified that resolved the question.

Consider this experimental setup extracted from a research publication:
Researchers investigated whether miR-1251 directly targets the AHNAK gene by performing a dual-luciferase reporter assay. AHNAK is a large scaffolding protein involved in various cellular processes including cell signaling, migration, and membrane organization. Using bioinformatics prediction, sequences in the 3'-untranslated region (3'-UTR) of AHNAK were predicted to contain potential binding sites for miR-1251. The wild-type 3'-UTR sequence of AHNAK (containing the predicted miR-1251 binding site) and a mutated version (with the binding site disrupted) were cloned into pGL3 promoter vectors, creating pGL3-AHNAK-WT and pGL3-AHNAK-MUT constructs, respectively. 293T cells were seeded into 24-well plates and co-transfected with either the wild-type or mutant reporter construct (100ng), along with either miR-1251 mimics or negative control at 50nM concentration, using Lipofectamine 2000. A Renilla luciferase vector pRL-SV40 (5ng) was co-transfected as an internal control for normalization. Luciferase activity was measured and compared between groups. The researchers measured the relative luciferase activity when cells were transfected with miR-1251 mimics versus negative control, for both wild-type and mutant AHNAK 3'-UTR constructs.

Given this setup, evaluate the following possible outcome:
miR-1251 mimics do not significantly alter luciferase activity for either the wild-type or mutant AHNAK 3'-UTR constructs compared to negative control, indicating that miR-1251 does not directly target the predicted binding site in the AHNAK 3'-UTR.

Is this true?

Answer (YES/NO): NO